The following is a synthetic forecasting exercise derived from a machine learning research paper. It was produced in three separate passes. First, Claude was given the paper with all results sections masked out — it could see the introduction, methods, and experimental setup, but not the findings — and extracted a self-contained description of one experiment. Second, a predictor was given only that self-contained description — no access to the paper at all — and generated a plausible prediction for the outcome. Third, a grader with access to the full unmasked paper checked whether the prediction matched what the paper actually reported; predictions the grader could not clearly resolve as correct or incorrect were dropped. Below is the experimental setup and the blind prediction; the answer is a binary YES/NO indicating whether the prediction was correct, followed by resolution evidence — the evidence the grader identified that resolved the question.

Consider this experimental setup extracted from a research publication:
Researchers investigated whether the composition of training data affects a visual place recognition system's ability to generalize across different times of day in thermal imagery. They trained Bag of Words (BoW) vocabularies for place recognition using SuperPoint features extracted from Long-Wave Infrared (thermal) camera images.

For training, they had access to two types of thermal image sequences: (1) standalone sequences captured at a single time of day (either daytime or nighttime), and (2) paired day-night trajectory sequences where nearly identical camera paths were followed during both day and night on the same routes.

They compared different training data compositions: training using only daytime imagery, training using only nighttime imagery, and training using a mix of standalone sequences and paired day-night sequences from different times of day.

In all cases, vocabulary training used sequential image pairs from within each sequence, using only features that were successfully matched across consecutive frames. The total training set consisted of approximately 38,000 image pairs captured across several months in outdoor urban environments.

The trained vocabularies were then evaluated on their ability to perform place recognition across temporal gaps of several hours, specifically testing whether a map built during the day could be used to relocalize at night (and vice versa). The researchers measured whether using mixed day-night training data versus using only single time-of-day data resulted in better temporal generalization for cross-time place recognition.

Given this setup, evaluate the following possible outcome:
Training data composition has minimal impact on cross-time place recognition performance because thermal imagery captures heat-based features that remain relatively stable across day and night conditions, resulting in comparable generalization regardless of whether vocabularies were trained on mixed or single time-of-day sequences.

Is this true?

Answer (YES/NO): NO